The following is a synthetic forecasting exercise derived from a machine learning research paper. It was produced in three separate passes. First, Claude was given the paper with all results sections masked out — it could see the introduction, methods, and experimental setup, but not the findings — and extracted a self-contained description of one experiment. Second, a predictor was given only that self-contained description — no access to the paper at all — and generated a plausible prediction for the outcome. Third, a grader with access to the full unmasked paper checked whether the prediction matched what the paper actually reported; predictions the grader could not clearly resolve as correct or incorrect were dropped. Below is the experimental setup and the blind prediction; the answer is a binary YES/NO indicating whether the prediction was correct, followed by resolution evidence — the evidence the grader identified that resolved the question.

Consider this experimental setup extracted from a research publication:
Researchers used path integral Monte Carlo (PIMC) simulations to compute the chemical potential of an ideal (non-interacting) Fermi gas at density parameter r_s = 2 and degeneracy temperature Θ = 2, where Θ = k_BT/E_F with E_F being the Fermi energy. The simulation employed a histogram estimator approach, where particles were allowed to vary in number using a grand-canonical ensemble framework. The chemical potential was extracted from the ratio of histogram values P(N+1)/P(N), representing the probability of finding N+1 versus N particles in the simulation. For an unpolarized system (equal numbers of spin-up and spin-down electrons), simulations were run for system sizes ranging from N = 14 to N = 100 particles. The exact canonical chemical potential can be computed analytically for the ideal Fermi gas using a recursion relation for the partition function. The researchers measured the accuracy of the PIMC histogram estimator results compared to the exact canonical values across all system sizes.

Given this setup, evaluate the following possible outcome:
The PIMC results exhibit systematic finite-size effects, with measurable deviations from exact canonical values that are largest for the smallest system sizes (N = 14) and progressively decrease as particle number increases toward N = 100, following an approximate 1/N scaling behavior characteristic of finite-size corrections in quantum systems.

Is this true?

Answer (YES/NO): NO